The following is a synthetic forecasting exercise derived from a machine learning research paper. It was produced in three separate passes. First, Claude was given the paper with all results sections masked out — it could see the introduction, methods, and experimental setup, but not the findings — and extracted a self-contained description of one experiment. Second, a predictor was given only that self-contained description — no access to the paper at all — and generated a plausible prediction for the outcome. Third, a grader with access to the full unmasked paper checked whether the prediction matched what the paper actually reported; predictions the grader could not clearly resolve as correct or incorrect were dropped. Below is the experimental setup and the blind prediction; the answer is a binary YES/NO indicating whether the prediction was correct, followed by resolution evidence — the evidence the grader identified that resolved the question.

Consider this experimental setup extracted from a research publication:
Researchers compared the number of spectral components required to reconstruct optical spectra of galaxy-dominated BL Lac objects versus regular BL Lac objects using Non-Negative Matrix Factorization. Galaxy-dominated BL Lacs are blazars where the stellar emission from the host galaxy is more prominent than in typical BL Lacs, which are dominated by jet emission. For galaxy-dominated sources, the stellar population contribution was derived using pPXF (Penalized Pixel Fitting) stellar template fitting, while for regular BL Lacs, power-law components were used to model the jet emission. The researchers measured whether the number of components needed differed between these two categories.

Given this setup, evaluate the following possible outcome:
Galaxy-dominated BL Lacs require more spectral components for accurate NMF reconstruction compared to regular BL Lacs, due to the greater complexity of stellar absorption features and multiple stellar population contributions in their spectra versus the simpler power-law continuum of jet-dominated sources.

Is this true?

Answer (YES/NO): NO